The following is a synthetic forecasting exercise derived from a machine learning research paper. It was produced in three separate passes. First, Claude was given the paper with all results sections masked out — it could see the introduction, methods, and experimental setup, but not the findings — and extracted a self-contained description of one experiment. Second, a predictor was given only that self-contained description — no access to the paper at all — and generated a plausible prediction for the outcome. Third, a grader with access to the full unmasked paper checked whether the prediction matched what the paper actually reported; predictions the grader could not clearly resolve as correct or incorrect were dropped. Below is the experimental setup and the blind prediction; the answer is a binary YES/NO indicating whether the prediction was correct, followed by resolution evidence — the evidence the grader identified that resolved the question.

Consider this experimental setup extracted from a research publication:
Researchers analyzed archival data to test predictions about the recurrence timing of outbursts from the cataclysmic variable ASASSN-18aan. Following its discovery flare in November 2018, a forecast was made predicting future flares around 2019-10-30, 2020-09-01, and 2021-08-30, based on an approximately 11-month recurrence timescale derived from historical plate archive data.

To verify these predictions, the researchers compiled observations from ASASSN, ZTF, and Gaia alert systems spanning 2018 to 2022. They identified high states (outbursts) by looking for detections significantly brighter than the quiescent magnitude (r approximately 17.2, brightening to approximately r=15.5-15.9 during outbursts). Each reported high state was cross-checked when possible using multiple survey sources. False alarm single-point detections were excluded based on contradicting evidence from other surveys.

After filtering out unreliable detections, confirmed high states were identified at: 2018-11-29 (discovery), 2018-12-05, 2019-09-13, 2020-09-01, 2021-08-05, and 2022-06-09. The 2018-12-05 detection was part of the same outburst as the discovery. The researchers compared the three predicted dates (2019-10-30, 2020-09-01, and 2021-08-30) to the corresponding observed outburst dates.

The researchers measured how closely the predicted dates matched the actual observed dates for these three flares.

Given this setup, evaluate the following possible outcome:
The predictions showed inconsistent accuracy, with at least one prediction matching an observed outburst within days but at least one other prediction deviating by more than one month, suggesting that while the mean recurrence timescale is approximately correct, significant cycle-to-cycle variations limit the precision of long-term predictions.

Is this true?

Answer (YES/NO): YES